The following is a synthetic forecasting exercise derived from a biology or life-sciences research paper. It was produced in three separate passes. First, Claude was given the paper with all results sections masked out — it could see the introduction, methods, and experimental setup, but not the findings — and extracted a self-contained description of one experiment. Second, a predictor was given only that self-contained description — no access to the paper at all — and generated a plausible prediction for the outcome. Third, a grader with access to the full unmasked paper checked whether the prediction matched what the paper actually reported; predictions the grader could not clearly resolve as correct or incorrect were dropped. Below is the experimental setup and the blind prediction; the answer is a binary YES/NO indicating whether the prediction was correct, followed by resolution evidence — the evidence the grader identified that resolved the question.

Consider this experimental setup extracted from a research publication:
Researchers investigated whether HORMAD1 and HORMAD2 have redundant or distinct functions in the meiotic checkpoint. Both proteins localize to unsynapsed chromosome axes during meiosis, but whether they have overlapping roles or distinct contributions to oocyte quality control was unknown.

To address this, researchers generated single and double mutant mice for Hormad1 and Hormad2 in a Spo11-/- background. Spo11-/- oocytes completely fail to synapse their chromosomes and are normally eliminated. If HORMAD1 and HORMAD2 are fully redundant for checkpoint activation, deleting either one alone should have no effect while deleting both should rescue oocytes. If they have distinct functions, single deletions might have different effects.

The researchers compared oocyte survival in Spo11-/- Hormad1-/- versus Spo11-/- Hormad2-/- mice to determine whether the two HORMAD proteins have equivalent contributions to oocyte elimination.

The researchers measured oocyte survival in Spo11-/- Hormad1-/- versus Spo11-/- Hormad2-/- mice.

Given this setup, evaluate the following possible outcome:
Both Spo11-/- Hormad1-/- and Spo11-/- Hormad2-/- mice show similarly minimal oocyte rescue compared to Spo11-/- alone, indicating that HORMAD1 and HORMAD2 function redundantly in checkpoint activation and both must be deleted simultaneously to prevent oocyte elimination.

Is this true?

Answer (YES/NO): NO